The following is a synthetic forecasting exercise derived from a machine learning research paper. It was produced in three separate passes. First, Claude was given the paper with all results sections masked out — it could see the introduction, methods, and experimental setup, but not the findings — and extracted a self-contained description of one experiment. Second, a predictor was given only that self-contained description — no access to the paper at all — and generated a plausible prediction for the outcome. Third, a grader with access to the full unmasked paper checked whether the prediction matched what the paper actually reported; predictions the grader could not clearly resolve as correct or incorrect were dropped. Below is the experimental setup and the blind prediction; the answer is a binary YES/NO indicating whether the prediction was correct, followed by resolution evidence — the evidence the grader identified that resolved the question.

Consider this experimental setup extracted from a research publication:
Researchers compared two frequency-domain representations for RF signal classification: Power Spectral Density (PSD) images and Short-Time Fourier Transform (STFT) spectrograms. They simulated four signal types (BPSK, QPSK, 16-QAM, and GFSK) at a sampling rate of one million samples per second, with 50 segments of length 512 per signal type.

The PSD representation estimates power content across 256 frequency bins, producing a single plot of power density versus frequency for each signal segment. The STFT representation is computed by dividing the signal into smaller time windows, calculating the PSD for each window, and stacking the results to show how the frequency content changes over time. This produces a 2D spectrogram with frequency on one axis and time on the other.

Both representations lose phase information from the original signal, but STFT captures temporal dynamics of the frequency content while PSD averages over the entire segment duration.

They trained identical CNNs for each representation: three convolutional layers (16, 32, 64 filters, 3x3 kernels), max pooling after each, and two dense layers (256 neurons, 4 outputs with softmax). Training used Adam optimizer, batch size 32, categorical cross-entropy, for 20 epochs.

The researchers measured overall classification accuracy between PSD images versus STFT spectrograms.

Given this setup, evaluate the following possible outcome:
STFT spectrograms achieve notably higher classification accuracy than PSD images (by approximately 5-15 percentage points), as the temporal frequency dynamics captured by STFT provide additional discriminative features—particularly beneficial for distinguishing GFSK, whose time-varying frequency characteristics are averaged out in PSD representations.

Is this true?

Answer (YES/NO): NO